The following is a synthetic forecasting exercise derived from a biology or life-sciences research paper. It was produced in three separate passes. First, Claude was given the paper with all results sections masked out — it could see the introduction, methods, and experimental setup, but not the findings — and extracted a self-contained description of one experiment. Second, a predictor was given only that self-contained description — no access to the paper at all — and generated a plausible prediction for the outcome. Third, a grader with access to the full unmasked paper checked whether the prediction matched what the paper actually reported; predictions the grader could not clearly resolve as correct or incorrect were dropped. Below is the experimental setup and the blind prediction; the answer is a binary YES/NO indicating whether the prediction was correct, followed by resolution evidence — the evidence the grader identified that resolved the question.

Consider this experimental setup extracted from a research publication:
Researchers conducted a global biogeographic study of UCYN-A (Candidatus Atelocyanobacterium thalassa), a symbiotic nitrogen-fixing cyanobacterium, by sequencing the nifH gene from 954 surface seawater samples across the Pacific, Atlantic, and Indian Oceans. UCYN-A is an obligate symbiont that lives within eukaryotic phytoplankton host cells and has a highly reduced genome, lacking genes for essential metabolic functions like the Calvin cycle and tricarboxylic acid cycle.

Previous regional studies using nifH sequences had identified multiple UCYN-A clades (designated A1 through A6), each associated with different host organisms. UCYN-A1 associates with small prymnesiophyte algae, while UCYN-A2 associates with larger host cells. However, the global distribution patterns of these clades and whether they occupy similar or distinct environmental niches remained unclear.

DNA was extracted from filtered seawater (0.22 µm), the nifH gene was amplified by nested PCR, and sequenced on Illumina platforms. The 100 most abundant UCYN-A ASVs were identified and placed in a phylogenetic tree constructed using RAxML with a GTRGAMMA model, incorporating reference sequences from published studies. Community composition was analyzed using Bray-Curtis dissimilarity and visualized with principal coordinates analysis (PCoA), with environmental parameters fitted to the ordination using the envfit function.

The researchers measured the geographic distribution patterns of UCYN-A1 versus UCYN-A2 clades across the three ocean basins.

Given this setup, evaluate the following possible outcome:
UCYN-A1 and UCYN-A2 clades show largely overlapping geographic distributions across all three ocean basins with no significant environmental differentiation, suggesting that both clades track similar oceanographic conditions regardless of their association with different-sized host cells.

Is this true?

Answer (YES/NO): NO